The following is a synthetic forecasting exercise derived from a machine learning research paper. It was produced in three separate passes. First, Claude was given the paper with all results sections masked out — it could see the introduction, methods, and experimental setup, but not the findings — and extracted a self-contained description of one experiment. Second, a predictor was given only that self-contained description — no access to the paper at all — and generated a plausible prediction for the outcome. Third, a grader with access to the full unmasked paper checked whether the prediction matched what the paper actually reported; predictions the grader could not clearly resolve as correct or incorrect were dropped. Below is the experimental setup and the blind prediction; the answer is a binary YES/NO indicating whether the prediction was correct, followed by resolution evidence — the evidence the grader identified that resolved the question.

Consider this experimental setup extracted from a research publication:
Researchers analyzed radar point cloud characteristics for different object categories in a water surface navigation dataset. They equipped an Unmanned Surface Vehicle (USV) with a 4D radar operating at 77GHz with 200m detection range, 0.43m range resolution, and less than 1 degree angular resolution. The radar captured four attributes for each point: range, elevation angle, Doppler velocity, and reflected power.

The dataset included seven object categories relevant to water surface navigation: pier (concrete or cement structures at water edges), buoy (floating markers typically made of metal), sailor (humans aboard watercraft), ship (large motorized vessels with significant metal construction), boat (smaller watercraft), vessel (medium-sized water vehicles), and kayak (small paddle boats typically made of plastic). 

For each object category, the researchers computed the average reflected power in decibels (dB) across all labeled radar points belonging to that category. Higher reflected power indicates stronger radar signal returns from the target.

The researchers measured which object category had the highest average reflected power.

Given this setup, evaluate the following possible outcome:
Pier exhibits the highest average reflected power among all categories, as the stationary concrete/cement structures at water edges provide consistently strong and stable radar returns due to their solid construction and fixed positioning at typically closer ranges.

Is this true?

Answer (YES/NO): NO